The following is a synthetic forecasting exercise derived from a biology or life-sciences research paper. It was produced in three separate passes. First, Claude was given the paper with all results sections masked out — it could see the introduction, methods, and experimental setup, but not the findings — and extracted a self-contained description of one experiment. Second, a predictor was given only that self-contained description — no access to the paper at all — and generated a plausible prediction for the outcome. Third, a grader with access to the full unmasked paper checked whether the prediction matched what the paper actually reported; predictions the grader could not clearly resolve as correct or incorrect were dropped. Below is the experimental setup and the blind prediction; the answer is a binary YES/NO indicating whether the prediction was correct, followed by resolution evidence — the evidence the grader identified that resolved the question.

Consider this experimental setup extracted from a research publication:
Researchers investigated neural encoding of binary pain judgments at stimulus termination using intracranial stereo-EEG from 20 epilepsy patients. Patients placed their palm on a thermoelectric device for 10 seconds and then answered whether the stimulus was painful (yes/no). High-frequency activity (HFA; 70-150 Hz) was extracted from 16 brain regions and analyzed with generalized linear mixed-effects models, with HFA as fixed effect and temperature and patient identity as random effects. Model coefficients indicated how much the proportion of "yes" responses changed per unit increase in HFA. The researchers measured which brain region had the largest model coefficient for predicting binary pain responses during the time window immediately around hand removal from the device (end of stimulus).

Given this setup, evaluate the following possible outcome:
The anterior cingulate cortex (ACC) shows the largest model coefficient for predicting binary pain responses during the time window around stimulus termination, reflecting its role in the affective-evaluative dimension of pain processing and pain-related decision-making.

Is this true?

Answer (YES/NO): NO